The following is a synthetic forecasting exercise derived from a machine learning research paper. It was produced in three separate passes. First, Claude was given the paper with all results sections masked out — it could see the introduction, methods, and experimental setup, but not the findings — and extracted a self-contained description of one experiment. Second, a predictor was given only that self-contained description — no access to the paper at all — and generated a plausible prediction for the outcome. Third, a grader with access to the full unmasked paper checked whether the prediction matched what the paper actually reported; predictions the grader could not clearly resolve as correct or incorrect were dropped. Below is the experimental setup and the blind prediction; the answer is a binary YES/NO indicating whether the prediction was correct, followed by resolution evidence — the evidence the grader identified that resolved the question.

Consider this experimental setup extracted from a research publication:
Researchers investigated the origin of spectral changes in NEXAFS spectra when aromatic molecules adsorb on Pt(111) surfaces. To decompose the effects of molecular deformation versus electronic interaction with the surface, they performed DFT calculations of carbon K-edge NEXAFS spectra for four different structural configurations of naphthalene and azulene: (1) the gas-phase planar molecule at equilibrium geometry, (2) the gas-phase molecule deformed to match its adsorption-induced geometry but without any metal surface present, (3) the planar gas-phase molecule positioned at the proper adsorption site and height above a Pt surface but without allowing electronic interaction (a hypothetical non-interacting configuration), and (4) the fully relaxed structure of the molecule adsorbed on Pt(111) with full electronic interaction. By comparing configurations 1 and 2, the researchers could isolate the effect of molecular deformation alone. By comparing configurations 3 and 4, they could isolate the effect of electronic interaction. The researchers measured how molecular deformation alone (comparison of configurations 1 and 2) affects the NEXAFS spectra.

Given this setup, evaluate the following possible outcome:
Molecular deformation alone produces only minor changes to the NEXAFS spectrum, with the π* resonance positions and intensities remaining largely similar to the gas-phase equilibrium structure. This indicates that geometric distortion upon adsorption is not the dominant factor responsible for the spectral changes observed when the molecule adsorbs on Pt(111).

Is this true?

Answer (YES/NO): NO